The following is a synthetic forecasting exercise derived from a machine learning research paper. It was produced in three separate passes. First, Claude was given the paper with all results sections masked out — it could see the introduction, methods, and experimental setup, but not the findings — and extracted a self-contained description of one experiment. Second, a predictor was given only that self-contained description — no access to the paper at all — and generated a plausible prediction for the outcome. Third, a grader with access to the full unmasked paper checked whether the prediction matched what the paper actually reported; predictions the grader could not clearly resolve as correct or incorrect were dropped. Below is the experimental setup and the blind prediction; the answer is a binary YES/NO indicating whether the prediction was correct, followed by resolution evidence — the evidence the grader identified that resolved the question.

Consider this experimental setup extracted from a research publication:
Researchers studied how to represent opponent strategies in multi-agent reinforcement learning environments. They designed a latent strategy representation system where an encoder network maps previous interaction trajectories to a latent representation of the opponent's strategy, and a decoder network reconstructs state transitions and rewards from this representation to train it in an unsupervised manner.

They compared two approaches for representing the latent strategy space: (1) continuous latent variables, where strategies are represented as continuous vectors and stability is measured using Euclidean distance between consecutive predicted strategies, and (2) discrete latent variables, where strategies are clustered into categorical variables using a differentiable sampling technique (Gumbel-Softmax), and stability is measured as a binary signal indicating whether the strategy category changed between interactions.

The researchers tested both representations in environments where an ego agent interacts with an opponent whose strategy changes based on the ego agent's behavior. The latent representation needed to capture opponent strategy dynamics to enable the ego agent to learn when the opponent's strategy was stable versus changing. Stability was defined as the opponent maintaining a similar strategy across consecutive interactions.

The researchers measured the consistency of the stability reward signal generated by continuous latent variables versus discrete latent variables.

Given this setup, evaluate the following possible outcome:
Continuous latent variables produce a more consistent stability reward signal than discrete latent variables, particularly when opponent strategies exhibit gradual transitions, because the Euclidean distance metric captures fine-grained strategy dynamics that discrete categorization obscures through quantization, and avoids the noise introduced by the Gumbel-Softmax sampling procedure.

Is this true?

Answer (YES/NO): NO